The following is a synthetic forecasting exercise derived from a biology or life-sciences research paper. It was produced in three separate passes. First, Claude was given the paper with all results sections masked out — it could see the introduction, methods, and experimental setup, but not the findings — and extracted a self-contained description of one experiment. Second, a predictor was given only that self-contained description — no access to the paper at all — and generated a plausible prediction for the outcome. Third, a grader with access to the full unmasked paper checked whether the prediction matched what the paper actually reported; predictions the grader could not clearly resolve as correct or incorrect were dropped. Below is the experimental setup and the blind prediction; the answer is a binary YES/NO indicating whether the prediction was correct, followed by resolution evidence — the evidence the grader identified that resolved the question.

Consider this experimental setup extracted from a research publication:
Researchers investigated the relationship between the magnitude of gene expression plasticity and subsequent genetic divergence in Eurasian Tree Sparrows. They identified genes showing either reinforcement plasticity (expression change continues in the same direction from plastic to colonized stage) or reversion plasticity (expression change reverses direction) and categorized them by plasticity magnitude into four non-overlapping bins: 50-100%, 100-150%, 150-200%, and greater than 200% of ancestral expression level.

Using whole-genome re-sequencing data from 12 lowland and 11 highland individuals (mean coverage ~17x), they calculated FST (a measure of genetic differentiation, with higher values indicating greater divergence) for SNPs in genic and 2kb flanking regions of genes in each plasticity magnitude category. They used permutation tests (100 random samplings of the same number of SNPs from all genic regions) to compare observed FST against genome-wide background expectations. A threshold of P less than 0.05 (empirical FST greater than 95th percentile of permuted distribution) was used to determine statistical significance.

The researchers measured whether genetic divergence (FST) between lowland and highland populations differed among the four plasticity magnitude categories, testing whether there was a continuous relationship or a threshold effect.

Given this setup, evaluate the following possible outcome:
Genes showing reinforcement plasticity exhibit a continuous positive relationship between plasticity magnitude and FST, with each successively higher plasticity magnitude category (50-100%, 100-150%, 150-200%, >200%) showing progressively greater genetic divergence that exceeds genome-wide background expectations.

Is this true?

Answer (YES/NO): NO